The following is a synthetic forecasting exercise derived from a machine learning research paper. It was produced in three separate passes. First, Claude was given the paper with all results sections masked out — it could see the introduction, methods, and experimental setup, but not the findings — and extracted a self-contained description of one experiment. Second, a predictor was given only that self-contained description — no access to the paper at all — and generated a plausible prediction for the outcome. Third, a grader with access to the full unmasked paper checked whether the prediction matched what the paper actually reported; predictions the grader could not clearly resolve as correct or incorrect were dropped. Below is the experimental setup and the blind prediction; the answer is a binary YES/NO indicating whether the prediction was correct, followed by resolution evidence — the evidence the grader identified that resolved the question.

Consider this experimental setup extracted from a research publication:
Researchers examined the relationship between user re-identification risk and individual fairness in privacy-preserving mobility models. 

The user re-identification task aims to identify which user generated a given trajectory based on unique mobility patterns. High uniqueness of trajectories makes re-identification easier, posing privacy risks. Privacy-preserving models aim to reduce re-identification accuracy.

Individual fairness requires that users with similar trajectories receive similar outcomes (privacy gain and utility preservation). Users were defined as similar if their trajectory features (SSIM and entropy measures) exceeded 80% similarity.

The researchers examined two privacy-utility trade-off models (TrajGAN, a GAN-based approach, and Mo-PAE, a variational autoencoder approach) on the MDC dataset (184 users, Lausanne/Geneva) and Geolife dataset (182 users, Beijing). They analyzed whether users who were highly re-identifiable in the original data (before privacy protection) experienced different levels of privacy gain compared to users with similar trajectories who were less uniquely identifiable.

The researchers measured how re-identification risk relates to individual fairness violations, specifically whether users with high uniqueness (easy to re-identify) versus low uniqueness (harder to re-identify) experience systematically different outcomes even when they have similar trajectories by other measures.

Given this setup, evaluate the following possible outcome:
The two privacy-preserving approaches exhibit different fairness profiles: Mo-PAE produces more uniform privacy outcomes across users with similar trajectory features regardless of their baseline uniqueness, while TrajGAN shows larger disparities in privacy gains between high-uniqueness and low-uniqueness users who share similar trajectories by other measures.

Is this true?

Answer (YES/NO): NO